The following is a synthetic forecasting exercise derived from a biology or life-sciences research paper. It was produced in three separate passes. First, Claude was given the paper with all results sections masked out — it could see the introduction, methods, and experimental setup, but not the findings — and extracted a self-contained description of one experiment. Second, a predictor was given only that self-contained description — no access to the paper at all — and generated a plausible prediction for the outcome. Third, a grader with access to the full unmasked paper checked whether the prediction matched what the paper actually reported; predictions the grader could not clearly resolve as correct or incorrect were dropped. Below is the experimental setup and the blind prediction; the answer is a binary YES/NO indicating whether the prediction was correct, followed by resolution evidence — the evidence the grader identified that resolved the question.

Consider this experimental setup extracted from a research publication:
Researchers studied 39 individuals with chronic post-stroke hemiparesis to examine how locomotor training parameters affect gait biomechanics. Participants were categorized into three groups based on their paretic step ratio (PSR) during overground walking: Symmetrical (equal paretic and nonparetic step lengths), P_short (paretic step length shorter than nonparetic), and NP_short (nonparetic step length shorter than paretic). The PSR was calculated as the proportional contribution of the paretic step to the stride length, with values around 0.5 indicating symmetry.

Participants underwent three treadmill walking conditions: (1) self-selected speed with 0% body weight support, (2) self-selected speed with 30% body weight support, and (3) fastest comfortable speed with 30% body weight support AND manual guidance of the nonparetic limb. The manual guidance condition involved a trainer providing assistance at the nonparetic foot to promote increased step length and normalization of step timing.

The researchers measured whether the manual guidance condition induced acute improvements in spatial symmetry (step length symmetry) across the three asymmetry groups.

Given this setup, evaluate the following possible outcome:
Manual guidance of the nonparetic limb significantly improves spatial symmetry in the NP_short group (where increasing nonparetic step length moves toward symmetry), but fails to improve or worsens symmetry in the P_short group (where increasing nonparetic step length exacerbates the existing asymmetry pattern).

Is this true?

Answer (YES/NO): YES